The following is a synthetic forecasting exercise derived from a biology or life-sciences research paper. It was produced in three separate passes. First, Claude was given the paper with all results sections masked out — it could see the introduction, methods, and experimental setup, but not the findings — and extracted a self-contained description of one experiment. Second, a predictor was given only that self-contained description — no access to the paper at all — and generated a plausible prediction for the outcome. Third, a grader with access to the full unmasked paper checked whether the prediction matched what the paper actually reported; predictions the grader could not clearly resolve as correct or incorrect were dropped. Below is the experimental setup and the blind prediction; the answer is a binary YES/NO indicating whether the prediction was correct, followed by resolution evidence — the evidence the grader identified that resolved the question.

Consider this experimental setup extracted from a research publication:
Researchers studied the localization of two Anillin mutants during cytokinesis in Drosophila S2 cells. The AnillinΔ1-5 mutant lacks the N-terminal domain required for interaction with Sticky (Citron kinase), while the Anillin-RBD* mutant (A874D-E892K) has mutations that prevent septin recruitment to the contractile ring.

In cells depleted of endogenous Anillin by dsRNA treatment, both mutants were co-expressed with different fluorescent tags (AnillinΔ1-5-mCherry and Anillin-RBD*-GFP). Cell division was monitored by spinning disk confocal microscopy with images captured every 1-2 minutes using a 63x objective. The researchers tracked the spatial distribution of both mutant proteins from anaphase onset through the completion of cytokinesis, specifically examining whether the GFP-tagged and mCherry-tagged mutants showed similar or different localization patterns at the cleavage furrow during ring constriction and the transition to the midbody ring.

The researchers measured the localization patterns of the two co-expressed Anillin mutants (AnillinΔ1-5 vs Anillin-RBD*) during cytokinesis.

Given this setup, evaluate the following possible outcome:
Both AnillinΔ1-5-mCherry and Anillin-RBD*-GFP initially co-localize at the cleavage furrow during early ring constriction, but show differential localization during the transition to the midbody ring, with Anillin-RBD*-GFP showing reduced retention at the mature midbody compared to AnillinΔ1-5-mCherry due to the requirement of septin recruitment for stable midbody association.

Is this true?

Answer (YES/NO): NO